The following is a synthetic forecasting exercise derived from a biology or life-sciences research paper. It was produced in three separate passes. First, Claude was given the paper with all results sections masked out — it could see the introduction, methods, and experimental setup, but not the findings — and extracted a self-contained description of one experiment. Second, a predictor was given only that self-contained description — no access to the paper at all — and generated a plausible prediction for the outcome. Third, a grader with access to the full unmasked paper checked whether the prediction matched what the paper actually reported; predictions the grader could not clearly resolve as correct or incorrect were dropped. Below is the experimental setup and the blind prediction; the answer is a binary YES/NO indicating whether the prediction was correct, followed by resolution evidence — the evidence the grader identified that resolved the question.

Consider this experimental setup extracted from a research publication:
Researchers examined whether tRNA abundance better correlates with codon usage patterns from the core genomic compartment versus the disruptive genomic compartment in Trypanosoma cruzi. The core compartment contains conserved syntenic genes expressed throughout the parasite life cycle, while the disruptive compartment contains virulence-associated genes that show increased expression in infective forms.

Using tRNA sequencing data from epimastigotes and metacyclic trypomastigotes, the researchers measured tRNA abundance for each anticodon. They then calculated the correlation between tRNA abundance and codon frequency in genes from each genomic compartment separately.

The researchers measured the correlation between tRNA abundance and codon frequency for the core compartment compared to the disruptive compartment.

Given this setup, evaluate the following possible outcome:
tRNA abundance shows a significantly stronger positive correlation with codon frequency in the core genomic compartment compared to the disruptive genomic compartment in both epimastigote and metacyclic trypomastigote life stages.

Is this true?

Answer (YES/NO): YES